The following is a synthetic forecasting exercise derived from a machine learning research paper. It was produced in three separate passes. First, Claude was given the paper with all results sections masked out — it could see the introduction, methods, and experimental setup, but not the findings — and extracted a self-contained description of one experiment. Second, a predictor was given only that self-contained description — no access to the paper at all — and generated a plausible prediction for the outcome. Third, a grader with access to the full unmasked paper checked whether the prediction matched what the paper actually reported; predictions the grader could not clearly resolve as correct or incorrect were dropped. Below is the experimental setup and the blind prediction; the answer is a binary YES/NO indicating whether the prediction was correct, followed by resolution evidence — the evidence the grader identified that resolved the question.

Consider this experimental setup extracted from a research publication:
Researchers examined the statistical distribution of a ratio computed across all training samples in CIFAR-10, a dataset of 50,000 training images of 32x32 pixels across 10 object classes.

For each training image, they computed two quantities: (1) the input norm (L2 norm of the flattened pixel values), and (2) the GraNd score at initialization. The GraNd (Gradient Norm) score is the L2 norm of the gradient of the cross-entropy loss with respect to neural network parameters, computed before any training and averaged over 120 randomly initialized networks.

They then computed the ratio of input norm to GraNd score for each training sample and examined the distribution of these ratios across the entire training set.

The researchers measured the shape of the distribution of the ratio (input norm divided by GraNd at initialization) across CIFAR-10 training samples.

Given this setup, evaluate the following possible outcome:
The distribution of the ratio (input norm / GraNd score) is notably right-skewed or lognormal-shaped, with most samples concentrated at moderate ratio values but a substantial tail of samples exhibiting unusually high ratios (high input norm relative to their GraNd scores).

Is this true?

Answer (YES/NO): YES